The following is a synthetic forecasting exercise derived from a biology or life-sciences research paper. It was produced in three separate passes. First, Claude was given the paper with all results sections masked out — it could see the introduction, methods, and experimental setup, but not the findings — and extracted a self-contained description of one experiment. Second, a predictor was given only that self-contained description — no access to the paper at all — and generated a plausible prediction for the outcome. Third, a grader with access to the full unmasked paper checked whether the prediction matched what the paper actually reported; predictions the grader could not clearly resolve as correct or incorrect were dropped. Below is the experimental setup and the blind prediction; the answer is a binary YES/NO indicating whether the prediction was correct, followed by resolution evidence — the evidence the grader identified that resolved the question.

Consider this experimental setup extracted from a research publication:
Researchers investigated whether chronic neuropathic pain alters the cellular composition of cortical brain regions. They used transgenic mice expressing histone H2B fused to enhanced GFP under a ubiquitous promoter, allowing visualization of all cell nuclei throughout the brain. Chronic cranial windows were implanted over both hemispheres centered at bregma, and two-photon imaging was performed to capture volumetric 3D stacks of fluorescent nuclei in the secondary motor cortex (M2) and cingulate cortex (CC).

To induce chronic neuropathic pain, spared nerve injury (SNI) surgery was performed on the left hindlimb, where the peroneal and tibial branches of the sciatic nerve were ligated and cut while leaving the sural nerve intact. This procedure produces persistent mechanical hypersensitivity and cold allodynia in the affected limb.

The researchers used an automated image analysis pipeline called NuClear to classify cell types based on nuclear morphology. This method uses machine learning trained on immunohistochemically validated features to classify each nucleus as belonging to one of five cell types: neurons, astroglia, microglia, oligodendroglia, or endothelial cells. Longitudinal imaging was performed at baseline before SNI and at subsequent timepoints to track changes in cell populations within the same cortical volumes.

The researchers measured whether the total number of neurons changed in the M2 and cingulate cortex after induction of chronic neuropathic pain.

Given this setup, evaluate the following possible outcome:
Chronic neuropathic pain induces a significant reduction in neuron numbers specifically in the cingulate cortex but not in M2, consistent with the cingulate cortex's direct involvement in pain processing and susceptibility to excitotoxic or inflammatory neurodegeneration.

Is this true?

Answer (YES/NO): NO